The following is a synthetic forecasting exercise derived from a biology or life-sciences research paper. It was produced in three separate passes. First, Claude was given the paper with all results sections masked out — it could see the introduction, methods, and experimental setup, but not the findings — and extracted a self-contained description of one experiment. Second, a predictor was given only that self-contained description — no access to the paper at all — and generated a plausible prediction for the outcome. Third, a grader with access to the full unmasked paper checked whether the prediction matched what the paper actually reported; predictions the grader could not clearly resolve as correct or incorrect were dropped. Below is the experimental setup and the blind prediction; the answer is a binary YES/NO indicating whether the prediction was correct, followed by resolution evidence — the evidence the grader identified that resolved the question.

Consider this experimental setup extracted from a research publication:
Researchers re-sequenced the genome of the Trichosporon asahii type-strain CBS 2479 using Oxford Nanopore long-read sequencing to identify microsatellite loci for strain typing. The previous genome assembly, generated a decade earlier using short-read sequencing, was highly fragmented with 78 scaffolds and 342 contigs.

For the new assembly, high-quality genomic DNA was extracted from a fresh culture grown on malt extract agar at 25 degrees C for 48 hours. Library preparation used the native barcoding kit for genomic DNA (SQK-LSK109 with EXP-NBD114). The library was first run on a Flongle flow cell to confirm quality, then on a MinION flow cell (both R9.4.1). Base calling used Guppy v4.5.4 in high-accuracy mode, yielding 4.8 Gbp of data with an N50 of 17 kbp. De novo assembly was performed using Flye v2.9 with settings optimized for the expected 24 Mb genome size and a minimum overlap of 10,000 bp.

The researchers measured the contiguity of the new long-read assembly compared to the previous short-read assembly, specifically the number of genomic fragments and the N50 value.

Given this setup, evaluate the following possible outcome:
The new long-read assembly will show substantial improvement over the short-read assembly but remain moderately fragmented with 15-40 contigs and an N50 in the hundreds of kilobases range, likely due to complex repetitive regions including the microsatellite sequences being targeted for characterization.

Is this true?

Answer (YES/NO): NO